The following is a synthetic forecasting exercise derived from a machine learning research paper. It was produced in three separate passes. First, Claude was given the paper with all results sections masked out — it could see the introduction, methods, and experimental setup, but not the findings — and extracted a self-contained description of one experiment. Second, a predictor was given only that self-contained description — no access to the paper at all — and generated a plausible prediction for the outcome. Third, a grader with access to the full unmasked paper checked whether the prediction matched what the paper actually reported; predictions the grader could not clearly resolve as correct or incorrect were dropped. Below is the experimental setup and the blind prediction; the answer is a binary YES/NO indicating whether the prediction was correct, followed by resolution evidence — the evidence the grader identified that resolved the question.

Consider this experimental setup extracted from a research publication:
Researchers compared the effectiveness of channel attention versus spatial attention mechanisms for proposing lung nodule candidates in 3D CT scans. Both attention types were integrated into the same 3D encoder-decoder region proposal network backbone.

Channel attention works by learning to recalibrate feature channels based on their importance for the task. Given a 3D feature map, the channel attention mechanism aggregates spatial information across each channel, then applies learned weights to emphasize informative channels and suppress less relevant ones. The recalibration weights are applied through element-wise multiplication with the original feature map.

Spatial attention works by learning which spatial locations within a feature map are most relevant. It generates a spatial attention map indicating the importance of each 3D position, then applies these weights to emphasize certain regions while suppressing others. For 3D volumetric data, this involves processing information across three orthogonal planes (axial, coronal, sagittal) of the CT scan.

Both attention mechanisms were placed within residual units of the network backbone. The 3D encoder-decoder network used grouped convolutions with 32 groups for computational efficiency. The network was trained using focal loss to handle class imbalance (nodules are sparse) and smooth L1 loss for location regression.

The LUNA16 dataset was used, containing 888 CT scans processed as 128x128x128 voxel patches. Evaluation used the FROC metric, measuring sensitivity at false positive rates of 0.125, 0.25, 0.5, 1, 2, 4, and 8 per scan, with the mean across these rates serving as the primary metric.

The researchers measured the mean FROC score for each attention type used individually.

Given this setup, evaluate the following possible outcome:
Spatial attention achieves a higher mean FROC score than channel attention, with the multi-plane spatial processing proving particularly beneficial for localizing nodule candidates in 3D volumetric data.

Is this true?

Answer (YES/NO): NO